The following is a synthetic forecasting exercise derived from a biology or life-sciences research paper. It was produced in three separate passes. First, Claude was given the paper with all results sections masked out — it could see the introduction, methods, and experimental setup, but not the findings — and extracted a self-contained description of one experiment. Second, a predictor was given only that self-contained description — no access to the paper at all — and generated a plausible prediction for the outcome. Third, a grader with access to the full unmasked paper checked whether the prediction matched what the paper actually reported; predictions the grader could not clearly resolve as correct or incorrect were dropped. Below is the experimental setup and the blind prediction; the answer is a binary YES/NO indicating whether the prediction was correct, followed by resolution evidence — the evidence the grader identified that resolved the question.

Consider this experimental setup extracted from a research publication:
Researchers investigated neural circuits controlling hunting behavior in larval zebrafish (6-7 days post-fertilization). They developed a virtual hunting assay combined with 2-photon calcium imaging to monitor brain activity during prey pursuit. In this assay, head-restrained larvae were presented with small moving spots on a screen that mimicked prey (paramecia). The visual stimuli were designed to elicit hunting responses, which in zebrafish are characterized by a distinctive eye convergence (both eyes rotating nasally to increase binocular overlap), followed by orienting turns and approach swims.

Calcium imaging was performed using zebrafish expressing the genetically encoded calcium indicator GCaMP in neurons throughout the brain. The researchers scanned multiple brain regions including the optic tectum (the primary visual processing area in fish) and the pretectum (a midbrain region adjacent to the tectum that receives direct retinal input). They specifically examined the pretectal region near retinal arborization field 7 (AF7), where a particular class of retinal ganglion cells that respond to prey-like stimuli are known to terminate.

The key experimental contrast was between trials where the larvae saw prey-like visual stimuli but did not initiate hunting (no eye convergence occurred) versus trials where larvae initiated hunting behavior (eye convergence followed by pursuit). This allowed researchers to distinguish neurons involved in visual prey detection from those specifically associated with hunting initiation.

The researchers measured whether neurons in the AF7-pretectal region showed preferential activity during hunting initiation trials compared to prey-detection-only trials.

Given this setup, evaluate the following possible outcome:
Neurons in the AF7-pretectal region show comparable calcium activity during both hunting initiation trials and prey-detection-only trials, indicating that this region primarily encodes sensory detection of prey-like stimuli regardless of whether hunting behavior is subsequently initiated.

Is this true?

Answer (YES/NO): NO